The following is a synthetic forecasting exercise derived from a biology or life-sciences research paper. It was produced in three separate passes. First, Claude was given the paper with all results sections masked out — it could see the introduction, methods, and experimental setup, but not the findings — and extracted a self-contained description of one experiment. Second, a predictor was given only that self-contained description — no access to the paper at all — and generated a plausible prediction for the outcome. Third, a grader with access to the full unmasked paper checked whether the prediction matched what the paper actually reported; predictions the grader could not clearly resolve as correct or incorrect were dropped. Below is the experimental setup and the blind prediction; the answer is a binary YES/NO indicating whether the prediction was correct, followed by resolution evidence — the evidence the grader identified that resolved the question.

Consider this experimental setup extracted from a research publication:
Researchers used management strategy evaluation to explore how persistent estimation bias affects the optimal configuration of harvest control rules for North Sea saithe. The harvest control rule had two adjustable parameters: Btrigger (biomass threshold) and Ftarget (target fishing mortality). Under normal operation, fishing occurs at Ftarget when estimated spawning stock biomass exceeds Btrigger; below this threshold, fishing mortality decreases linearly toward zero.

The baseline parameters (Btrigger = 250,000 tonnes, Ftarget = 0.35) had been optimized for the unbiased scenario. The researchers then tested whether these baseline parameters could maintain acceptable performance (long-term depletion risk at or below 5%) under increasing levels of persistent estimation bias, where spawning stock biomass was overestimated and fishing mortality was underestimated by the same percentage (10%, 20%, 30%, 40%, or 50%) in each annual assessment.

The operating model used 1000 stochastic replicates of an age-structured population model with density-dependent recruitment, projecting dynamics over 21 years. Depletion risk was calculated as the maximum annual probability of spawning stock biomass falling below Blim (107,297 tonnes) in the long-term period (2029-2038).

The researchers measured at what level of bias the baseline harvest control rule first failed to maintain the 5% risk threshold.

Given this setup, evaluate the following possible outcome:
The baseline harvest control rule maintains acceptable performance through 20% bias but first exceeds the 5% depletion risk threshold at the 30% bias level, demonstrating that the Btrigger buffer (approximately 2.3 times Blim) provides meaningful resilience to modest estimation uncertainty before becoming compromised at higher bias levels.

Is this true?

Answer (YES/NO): NO